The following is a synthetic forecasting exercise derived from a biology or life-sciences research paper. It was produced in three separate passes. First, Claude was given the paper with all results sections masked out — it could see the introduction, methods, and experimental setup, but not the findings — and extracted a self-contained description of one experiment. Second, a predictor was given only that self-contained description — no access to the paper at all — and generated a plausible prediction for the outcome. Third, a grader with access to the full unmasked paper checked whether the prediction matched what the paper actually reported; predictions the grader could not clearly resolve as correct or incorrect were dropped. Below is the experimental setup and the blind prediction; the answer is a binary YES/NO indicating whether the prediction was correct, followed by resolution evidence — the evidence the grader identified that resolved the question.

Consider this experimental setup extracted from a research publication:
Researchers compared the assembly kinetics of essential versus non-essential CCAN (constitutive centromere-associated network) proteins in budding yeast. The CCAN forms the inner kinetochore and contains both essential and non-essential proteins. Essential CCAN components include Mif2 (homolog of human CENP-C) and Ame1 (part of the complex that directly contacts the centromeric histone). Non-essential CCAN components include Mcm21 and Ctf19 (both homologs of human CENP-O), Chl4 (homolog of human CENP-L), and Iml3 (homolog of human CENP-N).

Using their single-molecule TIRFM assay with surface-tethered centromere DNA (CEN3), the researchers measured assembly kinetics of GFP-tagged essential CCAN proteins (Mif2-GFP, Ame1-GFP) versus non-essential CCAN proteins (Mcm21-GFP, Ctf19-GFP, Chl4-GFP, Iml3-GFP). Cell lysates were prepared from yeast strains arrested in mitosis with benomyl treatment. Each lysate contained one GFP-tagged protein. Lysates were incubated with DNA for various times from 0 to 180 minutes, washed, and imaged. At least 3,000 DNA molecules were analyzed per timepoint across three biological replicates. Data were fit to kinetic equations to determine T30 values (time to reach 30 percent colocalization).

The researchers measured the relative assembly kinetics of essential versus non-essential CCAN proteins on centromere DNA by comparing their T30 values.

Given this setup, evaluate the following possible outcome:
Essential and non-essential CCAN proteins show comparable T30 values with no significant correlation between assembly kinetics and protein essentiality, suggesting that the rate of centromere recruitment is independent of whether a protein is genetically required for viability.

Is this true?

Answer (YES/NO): NO